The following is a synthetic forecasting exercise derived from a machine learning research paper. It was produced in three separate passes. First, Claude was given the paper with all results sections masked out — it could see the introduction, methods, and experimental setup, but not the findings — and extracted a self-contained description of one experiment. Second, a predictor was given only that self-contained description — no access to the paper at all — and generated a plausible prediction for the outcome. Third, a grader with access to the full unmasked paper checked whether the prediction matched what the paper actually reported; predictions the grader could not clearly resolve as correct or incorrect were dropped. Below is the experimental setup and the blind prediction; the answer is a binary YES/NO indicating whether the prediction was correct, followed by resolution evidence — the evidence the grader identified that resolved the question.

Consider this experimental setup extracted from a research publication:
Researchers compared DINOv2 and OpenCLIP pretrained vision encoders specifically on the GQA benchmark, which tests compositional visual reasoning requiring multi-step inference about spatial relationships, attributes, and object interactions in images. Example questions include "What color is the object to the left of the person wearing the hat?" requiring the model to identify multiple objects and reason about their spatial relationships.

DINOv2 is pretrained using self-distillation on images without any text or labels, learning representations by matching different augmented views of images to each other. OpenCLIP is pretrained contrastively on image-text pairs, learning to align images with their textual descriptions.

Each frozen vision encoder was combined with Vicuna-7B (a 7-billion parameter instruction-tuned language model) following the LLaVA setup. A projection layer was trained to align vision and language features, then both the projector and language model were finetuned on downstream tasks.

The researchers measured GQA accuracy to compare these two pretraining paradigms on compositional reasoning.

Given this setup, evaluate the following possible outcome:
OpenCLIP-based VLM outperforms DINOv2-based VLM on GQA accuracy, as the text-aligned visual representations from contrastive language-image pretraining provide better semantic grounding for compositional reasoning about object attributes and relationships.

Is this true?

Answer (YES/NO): NO